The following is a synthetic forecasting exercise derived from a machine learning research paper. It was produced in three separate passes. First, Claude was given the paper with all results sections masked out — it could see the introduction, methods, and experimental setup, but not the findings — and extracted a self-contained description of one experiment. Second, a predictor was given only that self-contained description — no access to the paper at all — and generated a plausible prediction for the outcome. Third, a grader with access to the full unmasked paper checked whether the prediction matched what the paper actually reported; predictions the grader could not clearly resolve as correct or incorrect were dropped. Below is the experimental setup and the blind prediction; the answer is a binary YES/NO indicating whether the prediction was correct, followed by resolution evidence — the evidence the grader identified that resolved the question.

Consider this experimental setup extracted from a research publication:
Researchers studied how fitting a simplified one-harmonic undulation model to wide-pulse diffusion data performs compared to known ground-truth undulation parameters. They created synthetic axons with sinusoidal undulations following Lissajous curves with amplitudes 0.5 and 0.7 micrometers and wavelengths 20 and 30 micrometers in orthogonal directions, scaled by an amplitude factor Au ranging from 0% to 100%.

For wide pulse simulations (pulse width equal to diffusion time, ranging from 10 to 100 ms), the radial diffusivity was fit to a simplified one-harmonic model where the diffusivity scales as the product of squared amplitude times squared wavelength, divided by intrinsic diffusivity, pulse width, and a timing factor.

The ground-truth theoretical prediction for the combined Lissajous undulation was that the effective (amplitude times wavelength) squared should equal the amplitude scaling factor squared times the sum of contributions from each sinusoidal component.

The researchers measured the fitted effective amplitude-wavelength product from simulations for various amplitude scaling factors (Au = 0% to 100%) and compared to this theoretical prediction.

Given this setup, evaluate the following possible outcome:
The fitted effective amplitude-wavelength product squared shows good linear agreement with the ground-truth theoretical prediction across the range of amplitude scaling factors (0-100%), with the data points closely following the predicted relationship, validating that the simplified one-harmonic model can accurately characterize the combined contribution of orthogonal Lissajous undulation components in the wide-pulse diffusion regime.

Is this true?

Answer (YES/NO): NO